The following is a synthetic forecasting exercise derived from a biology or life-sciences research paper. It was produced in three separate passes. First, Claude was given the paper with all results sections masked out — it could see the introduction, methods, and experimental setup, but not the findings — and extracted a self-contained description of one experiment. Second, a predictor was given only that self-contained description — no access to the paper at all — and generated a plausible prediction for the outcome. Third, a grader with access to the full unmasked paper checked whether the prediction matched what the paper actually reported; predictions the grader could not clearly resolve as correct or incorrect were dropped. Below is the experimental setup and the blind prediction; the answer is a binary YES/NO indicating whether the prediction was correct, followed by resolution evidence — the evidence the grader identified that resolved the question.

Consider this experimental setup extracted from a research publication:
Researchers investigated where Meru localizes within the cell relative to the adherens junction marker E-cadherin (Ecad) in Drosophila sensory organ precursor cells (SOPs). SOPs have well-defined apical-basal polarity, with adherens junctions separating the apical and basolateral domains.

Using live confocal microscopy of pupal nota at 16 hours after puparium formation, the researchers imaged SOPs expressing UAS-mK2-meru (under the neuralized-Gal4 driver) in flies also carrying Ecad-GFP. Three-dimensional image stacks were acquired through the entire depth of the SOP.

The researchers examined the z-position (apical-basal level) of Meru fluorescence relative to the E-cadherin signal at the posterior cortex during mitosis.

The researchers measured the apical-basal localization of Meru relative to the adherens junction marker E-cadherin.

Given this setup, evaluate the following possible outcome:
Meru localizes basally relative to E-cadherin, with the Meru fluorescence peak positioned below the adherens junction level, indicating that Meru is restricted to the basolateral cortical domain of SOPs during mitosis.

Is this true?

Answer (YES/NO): NO